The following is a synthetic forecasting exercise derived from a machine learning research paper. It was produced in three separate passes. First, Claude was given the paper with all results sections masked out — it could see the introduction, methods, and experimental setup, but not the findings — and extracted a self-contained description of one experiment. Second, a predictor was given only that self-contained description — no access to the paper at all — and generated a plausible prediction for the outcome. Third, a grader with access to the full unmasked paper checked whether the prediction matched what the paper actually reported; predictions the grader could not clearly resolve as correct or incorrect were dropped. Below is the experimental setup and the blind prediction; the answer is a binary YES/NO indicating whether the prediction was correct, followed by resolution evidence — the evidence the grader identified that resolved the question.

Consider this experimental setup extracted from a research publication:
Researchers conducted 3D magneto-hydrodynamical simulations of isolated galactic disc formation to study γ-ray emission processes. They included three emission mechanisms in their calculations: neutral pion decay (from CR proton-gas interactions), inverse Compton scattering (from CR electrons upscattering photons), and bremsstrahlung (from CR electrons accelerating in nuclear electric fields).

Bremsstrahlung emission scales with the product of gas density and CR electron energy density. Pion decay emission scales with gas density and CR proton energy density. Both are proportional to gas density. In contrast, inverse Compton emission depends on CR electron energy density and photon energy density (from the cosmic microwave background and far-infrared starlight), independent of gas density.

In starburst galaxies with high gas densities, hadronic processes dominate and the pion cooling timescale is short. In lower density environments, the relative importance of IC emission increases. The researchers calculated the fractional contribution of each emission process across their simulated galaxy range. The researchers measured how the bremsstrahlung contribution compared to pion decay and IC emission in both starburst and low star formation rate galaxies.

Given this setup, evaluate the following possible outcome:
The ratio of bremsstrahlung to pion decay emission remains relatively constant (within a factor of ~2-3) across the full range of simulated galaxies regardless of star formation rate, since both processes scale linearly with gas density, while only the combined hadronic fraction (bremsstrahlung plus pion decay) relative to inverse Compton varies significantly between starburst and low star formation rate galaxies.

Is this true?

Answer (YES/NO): NO